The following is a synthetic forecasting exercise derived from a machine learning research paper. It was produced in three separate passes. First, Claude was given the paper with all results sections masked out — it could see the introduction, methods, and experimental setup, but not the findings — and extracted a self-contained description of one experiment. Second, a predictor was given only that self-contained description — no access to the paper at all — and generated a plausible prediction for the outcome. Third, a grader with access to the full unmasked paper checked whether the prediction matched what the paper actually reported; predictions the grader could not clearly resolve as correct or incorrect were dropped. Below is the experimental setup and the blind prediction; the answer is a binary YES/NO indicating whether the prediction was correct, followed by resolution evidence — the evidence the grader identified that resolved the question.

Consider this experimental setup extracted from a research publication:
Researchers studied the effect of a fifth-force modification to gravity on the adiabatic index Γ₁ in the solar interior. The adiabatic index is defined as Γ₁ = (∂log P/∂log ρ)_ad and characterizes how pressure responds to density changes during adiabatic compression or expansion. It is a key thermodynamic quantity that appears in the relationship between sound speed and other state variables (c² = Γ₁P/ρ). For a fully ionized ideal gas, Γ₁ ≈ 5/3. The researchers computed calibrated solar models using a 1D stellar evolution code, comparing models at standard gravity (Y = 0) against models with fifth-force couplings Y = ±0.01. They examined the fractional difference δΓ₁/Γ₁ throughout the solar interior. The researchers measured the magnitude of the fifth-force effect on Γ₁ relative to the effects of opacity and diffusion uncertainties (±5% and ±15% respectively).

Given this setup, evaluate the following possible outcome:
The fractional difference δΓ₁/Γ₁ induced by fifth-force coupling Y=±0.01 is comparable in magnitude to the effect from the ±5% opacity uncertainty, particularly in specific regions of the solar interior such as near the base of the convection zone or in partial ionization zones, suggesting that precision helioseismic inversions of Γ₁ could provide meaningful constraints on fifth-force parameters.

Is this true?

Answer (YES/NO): NO